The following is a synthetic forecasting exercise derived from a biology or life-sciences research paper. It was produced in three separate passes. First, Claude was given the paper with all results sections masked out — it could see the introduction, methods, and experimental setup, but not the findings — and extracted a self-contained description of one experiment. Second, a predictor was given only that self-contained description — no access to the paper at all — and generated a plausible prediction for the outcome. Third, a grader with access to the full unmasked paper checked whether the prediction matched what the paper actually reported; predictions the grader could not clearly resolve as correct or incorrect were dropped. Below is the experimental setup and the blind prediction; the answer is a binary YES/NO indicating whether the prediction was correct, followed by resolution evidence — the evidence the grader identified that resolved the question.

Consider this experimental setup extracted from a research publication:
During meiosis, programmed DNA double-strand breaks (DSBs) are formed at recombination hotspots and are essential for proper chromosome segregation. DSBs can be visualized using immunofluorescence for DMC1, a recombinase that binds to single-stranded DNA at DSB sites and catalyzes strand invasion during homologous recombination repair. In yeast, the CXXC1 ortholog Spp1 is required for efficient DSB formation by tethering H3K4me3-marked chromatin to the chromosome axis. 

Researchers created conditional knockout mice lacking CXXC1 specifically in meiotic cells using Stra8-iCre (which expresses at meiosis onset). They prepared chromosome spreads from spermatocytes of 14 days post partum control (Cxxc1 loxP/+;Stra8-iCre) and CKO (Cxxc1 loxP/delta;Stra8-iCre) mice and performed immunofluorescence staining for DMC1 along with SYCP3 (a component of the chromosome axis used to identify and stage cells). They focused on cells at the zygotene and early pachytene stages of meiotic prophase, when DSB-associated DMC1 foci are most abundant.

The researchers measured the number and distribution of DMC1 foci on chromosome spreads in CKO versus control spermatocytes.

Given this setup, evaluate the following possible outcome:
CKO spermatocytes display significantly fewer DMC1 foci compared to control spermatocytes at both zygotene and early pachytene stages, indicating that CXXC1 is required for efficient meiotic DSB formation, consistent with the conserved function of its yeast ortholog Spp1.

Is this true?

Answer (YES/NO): NO